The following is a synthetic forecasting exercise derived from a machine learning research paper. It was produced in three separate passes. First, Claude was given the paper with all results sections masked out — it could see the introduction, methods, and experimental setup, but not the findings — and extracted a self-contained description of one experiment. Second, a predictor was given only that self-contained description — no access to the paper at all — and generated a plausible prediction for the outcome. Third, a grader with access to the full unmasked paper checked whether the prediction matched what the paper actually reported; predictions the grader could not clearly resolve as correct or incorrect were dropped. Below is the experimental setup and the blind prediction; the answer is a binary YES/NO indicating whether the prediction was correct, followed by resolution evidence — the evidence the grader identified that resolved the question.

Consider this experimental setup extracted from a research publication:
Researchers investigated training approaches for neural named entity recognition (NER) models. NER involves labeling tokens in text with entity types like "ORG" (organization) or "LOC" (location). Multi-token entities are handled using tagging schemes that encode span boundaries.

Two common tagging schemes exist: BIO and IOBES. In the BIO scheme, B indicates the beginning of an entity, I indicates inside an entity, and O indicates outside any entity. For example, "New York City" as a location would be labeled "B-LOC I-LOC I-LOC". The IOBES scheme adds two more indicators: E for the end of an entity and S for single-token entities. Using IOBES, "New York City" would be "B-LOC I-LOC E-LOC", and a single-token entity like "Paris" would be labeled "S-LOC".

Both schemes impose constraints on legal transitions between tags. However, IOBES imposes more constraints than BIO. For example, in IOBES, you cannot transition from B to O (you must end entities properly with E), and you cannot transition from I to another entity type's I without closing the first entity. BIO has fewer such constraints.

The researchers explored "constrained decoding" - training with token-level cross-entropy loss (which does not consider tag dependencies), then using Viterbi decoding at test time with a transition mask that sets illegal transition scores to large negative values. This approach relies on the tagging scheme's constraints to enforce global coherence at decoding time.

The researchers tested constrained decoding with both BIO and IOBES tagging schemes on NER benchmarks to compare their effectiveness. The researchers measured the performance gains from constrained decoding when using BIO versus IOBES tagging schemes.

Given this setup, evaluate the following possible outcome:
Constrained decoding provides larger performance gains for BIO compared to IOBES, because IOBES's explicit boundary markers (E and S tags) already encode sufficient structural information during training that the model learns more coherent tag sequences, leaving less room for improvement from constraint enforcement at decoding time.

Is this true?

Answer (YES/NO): NO